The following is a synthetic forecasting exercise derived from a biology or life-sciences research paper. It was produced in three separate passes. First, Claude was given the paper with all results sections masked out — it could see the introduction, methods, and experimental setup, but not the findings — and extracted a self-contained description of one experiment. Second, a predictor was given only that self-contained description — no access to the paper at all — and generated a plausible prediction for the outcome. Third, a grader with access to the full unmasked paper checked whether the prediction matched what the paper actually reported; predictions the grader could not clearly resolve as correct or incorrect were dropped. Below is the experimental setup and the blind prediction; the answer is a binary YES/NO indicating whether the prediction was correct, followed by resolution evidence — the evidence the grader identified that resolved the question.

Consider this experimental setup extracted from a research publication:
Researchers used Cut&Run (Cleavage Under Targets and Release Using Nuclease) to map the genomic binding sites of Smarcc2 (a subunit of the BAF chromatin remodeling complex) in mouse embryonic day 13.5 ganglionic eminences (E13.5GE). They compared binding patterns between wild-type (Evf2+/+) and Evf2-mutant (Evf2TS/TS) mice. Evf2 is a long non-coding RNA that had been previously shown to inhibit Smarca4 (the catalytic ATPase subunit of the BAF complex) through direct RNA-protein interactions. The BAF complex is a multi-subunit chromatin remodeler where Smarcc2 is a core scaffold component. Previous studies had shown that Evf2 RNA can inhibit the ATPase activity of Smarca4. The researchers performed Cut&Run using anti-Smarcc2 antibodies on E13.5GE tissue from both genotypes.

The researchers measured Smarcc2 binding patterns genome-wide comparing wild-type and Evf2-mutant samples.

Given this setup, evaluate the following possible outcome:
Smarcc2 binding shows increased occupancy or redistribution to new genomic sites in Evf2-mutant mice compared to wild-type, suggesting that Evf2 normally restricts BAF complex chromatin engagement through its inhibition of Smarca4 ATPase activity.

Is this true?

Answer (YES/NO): NO